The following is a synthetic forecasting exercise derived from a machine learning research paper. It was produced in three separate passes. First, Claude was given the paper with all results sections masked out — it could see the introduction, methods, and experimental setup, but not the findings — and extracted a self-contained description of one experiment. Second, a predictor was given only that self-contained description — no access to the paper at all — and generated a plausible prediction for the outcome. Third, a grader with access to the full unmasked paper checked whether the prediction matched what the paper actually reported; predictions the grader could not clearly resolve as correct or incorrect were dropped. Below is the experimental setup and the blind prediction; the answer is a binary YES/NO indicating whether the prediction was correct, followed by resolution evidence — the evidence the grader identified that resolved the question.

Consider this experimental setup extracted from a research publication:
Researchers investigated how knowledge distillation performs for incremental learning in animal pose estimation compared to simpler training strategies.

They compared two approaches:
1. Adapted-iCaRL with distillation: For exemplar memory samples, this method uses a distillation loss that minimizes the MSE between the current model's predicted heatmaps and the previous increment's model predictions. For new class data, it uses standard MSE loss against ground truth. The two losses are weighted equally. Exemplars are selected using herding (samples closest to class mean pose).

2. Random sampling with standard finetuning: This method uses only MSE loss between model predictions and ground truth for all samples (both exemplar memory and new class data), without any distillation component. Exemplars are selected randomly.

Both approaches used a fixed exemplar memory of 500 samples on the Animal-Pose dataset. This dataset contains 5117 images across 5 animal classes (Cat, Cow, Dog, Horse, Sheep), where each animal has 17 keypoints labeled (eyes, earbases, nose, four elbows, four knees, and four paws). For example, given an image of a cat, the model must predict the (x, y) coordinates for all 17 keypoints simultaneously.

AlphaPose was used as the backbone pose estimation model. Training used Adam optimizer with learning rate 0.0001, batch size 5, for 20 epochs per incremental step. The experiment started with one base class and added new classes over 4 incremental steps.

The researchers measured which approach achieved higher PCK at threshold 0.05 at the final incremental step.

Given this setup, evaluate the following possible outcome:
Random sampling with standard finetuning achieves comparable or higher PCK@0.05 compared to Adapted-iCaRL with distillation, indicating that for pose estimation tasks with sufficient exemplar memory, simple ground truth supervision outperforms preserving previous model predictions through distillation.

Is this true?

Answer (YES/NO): YES